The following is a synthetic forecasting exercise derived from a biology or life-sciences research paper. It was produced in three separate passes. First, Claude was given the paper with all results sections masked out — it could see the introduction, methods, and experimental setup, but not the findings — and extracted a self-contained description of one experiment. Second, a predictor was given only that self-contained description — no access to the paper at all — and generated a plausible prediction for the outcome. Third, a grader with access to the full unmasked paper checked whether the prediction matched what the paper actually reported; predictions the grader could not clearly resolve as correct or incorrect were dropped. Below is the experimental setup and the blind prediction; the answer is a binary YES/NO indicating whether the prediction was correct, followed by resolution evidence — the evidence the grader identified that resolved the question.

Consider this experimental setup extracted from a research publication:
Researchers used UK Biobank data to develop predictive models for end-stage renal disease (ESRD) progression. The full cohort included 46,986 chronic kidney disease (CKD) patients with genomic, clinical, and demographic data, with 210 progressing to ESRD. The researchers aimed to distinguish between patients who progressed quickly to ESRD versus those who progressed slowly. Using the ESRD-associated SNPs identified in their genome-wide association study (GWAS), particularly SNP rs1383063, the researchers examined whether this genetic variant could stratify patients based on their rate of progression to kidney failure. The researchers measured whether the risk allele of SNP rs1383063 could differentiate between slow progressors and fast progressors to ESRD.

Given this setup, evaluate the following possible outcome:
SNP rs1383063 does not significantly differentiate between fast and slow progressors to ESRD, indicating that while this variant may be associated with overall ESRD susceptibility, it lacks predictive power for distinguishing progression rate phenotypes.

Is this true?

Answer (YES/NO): NO